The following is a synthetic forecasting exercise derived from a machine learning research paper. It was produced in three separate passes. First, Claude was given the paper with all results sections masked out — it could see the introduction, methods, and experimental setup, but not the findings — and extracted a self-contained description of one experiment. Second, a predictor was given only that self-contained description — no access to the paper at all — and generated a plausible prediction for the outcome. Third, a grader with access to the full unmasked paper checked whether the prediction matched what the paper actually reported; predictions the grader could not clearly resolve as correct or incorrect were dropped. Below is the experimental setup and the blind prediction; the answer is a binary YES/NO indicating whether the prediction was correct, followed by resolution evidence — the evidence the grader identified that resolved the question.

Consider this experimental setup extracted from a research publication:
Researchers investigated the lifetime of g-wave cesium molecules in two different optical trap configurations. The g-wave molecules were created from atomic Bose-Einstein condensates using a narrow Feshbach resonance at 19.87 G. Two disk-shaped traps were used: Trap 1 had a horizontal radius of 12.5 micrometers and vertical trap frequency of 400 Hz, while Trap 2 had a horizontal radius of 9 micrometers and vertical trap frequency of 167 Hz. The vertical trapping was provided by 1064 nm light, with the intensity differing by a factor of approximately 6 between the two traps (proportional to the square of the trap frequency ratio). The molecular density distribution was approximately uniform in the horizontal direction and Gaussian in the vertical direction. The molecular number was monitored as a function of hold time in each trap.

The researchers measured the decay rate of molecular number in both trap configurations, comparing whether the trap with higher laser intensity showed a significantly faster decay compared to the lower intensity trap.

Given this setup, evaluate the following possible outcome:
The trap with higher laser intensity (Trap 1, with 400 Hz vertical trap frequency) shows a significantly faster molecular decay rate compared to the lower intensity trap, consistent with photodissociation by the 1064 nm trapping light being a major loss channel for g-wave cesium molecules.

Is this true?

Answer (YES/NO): NO